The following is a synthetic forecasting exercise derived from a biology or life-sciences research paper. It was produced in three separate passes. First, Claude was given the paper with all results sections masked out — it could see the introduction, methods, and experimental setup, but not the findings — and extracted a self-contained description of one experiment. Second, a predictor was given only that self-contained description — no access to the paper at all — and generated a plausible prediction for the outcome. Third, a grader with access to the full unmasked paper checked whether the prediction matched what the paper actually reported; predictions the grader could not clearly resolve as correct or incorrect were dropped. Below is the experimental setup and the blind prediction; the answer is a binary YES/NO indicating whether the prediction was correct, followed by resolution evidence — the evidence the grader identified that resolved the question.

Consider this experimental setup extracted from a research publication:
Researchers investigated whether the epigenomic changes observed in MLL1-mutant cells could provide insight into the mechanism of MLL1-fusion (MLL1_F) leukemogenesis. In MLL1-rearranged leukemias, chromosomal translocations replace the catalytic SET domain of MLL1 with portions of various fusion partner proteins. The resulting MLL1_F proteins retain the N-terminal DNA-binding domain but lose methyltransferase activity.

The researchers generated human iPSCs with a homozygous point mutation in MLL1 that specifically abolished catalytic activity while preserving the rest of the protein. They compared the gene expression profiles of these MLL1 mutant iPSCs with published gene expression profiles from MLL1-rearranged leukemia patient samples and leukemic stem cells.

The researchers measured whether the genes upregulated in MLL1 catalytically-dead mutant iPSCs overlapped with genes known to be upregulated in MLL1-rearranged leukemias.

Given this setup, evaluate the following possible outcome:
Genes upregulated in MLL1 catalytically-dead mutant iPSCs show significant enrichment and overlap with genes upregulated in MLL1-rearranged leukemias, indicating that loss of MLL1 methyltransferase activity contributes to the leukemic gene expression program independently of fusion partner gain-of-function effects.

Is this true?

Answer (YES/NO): YES